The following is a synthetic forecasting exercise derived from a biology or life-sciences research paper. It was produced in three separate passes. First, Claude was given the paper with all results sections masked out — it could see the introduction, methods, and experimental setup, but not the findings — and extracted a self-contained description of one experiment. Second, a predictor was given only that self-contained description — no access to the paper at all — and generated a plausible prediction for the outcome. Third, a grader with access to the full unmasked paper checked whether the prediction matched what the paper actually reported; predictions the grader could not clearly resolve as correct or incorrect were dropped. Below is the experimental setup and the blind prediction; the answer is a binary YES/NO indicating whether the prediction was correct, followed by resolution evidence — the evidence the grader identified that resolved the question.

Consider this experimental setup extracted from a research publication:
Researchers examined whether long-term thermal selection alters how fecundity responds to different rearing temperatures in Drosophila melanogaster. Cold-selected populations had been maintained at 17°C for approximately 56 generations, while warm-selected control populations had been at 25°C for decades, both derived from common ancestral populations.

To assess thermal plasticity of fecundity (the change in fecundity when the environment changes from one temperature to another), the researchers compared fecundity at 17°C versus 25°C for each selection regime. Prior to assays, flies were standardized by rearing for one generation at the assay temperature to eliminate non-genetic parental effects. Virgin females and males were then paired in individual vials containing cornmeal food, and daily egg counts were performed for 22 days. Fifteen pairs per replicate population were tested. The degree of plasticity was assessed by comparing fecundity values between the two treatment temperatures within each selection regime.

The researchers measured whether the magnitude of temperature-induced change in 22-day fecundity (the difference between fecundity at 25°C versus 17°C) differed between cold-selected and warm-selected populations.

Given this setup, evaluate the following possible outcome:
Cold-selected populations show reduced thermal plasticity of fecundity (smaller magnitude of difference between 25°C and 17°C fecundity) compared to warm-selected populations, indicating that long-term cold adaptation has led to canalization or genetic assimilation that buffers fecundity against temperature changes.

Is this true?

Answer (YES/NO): YES